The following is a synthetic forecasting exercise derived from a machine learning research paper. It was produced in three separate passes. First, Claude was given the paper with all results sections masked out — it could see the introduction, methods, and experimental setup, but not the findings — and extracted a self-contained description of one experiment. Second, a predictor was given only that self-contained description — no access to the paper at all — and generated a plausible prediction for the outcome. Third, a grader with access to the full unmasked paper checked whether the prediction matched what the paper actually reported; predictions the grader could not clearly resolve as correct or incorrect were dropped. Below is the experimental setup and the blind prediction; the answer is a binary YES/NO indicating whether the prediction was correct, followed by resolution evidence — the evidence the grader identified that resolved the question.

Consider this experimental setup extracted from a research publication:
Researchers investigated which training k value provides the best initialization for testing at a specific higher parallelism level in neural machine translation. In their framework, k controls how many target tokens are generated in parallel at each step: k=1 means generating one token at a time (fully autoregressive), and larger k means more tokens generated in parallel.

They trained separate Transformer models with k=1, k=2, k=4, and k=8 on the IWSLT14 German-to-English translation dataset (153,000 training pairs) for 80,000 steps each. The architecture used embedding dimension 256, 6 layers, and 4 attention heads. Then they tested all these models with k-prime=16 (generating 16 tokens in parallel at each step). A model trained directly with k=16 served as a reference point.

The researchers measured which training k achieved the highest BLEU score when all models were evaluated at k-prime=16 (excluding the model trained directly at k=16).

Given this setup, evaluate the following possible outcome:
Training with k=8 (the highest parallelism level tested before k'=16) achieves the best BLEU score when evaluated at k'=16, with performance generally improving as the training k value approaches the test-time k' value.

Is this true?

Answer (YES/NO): YES